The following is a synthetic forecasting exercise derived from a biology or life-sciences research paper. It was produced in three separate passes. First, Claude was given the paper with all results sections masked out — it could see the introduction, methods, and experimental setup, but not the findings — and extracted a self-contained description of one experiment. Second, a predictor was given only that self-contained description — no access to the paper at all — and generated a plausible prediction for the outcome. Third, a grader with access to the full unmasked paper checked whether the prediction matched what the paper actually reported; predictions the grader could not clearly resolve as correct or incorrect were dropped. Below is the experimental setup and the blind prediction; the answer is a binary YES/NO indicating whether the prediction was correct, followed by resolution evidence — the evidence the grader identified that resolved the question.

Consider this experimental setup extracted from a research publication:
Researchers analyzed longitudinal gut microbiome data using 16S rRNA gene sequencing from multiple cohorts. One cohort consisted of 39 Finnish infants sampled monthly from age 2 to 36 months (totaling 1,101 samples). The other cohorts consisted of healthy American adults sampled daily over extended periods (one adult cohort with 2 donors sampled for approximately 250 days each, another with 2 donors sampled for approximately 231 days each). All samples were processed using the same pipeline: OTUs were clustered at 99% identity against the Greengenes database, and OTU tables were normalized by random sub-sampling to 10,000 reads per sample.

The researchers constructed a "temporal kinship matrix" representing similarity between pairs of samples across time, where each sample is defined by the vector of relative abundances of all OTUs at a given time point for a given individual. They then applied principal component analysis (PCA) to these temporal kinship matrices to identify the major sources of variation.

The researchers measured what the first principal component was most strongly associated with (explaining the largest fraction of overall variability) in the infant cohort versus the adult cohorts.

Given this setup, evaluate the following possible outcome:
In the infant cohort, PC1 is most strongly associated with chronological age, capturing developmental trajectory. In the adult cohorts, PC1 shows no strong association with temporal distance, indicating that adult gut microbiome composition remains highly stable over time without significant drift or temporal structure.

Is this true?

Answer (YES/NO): NO